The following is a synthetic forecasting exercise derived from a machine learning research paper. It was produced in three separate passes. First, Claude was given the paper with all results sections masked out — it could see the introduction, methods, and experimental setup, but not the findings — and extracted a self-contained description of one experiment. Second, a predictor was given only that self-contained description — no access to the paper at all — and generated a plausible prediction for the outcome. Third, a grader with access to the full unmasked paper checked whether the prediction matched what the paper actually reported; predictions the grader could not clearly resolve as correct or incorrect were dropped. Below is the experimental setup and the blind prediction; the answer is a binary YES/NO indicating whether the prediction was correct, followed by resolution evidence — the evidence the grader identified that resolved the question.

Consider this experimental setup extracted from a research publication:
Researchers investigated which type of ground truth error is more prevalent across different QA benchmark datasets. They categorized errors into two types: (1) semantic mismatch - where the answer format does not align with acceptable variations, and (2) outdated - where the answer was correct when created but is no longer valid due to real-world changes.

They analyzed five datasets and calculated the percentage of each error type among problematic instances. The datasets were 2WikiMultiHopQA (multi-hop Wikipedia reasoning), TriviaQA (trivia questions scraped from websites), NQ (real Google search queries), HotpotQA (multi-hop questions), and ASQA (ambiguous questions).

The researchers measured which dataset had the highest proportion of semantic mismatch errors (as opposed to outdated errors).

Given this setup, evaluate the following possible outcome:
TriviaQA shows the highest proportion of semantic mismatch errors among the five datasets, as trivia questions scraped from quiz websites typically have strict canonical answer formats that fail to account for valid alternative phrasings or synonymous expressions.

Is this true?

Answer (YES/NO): YES